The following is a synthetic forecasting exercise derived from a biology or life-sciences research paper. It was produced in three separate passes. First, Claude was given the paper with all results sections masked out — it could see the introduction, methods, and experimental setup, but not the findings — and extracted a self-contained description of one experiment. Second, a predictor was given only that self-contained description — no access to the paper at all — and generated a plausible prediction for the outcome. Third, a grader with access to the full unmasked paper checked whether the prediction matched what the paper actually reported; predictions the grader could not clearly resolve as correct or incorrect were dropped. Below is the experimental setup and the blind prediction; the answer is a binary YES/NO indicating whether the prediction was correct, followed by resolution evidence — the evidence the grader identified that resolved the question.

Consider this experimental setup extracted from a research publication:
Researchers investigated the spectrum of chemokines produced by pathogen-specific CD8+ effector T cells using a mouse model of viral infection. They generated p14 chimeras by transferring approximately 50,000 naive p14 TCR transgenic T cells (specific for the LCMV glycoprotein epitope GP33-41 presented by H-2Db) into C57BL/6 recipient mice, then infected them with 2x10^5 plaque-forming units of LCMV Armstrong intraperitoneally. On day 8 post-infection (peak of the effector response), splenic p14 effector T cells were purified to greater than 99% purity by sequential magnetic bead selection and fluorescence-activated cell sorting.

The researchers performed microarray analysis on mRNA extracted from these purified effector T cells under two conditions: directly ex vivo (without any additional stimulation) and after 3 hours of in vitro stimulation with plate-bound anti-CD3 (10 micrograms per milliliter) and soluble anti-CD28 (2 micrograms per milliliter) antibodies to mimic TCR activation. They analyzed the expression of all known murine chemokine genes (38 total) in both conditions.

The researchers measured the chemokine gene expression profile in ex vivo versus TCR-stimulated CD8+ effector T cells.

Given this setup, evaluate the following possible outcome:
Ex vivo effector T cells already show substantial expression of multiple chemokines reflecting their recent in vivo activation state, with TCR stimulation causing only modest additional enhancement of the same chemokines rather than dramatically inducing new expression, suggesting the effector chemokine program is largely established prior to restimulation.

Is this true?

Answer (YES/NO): NO